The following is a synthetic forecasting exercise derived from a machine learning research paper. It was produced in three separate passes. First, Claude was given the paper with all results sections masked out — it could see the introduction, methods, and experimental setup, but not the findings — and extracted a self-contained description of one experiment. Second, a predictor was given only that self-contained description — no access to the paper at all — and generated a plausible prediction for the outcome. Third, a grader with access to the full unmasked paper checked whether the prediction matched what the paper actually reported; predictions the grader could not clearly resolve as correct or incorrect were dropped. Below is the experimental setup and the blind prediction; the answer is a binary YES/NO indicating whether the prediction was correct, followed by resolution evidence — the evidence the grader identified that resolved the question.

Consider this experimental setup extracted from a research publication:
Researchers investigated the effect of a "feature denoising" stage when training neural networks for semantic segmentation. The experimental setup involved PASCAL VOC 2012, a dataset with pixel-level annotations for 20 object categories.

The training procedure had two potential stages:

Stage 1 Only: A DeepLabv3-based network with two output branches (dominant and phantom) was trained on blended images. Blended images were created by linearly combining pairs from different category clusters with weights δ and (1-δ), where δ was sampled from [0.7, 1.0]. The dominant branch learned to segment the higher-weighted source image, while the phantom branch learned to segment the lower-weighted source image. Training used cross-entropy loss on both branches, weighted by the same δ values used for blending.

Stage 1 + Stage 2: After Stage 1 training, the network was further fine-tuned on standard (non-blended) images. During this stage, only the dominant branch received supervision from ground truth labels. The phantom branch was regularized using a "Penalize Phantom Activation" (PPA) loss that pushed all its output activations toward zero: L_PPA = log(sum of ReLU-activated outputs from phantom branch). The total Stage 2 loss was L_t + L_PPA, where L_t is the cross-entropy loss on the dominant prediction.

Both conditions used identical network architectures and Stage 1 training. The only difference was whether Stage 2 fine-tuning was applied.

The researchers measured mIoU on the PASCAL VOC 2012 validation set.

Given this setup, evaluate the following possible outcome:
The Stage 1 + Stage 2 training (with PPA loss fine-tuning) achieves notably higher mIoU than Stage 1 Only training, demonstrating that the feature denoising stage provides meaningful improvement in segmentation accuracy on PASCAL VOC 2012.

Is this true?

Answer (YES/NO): YES